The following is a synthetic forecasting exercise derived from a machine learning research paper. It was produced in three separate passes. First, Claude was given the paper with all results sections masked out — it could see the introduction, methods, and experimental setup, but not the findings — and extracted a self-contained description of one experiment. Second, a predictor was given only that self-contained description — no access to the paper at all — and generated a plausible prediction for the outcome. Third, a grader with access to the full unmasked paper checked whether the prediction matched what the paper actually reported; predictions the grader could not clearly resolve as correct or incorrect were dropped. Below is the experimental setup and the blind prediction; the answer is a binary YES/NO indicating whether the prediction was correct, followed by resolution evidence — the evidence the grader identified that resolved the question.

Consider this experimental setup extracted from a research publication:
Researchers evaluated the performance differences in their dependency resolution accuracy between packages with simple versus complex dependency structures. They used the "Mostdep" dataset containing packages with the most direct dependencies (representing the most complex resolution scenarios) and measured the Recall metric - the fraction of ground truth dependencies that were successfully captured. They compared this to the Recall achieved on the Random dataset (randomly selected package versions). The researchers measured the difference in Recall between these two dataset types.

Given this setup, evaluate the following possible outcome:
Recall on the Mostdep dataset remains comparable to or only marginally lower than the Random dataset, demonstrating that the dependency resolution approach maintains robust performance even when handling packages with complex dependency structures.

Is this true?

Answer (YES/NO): YES